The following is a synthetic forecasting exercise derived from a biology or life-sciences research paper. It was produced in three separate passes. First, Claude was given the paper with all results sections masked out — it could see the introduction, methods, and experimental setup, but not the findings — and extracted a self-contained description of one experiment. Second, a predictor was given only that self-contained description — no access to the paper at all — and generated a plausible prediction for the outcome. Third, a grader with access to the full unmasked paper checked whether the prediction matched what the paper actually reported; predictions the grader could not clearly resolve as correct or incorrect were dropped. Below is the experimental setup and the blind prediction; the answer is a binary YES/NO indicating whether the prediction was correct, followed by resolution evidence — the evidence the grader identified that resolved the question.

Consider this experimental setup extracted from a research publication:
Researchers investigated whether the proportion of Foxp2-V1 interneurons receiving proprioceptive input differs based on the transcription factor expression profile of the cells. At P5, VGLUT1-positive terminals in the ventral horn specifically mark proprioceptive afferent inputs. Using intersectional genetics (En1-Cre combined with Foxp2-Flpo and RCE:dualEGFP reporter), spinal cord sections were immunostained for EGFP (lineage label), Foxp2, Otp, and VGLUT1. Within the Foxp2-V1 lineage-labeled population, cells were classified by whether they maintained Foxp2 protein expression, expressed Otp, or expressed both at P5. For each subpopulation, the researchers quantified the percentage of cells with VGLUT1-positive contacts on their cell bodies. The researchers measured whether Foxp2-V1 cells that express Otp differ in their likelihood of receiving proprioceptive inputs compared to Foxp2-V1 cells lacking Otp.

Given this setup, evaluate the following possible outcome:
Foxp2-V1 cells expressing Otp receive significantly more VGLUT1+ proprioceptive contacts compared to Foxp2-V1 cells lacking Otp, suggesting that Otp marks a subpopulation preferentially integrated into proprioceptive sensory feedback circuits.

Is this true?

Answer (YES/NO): YES